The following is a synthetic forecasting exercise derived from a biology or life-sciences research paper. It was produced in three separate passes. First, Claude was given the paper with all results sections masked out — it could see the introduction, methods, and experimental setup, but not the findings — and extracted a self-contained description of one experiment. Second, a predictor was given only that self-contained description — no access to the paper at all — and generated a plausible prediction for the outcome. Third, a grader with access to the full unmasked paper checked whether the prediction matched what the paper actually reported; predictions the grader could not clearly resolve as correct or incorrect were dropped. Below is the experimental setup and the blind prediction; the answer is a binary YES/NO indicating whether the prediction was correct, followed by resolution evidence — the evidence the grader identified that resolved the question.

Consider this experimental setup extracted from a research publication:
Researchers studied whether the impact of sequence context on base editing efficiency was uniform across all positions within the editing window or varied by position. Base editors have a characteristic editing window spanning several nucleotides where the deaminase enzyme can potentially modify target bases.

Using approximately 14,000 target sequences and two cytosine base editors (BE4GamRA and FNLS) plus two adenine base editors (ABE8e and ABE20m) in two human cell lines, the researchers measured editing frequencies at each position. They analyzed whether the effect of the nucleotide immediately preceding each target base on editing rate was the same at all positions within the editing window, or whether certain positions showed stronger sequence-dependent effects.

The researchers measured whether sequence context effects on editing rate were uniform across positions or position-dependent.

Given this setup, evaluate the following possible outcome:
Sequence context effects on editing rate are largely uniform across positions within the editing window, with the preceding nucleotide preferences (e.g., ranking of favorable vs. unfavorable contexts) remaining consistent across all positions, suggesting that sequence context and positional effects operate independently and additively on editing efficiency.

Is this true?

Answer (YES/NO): NO